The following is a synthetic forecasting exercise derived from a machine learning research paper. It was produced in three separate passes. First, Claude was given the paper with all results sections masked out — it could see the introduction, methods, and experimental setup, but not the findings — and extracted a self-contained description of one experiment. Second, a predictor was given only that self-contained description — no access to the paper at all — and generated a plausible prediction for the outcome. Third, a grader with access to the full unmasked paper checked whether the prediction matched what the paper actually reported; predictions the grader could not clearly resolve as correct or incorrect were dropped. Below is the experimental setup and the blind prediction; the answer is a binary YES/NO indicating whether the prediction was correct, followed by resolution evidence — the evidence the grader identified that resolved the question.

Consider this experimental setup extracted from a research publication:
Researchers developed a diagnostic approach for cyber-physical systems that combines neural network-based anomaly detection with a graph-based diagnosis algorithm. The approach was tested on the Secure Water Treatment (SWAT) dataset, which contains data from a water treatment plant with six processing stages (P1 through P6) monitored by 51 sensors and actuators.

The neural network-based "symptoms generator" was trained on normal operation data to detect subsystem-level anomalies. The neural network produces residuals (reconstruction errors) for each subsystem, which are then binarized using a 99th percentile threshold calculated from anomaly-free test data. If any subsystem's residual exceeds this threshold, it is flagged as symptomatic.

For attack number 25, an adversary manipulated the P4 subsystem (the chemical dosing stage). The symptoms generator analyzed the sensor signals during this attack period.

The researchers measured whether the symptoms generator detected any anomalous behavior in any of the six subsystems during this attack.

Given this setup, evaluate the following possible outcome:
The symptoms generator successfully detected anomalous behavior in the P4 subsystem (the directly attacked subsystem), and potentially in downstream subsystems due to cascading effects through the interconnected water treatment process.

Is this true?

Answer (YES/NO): NO